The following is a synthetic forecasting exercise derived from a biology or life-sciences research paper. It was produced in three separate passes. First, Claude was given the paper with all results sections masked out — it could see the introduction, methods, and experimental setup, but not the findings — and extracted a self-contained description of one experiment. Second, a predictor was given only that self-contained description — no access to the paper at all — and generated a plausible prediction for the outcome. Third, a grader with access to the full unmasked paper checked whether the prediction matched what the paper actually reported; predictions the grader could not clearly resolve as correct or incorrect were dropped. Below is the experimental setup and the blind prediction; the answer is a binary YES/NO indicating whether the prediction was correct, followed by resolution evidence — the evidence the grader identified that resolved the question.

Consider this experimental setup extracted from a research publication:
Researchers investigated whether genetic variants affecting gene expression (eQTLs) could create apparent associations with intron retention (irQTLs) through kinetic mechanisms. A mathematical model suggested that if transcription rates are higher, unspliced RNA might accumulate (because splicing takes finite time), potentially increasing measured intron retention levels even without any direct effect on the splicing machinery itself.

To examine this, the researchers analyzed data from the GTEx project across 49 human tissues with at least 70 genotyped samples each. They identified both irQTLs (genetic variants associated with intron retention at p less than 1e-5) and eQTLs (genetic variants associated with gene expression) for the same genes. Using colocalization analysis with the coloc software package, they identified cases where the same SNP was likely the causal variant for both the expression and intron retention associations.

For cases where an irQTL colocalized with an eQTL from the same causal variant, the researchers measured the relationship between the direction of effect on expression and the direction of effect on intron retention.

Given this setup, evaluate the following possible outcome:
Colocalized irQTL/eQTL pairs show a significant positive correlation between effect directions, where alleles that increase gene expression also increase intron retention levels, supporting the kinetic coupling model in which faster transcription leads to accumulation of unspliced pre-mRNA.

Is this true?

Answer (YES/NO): NO